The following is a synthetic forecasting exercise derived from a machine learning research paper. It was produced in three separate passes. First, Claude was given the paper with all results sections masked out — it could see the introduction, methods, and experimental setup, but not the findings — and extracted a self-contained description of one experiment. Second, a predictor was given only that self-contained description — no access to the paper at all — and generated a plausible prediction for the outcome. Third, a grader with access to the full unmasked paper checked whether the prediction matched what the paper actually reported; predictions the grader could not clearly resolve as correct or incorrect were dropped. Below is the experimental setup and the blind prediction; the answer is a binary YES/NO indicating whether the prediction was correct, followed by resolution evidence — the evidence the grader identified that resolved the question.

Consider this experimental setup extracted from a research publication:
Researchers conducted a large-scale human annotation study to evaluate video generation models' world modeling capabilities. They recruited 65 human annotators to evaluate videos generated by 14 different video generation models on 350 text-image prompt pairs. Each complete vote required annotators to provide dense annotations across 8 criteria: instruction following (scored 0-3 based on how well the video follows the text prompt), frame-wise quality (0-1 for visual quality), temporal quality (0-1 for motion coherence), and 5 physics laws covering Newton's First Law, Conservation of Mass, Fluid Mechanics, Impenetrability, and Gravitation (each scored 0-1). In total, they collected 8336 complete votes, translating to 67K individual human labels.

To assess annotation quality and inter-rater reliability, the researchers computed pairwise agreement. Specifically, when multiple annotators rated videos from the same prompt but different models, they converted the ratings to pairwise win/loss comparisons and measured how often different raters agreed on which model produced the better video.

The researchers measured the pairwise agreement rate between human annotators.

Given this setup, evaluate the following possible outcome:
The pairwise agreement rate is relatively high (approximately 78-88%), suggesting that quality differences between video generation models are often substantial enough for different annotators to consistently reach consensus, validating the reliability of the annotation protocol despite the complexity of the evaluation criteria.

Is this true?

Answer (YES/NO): NO